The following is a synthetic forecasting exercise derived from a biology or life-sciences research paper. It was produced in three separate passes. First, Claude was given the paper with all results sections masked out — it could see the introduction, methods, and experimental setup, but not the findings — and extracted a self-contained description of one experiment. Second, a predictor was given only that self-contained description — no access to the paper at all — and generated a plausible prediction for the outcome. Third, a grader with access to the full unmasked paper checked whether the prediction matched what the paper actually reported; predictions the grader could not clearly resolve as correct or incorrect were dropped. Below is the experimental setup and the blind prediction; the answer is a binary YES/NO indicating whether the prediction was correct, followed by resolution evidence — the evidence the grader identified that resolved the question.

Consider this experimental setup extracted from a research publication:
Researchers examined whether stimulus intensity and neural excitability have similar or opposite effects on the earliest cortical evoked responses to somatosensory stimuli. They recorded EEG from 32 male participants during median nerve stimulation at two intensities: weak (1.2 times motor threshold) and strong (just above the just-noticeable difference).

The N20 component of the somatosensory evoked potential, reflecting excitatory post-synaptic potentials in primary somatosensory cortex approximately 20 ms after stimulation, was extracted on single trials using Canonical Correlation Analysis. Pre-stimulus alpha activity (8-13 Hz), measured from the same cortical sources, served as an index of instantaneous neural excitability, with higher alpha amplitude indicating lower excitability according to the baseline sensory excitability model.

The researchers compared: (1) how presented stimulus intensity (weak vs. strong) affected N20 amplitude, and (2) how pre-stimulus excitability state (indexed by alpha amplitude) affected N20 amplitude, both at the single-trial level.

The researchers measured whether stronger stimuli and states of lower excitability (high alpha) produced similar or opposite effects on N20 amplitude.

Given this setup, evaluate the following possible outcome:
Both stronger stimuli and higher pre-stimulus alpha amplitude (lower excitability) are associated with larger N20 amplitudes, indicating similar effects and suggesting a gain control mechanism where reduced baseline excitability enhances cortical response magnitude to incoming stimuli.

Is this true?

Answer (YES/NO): YES